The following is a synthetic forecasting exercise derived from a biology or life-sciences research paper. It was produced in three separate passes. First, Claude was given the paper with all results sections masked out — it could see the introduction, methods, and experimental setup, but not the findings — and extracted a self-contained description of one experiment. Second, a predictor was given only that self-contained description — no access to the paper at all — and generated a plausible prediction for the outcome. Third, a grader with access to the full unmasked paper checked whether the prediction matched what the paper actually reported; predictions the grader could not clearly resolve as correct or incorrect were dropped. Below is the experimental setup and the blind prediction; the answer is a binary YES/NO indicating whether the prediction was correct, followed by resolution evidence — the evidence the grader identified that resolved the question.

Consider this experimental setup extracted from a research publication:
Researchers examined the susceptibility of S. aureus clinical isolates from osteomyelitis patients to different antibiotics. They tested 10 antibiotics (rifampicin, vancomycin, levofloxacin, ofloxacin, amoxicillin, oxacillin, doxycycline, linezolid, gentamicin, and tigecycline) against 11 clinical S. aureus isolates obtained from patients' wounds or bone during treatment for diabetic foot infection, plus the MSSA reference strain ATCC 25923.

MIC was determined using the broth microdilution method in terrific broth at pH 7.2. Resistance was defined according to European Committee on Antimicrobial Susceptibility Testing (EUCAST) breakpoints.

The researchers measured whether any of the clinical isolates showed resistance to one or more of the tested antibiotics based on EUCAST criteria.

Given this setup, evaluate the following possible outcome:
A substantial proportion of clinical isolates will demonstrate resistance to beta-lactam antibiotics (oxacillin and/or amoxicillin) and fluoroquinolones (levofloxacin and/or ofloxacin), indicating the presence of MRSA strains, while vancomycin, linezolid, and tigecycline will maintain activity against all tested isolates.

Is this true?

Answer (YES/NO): YES